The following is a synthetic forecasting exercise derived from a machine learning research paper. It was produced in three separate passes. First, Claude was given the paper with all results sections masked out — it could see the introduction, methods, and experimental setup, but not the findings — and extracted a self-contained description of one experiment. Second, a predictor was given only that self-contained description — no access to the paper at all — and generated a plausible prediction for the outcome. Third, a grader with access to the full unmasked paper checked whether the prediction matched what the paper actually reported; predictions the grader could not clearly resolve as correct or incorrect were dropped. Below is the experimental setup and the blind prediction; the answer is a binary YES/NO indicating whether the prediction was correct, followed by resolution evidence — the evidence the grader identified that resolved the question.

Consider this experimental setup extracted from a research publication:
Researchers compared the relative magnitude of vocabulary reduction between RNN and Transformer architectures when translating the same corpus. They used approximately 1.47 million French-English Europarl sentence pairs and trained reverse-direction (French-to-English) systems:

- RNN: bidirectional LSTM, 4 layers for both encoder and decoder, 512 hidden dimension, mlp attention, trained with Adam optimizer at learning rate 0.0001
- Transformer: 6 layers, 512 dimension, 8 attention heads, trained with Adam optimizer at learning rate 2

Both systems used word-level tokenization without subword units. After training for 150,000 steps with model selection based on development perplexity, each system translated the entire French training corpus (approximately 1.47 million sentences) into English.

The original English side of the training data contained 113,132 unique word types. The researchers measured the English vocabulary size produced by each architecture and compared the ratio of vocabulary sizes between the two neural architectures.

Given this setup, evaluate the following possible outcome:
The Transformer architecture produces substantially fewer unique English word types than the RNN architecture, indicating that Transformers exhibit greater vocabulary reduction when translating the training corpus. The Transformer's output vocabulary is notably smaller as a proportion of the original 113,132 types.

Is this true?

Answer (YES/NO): NO